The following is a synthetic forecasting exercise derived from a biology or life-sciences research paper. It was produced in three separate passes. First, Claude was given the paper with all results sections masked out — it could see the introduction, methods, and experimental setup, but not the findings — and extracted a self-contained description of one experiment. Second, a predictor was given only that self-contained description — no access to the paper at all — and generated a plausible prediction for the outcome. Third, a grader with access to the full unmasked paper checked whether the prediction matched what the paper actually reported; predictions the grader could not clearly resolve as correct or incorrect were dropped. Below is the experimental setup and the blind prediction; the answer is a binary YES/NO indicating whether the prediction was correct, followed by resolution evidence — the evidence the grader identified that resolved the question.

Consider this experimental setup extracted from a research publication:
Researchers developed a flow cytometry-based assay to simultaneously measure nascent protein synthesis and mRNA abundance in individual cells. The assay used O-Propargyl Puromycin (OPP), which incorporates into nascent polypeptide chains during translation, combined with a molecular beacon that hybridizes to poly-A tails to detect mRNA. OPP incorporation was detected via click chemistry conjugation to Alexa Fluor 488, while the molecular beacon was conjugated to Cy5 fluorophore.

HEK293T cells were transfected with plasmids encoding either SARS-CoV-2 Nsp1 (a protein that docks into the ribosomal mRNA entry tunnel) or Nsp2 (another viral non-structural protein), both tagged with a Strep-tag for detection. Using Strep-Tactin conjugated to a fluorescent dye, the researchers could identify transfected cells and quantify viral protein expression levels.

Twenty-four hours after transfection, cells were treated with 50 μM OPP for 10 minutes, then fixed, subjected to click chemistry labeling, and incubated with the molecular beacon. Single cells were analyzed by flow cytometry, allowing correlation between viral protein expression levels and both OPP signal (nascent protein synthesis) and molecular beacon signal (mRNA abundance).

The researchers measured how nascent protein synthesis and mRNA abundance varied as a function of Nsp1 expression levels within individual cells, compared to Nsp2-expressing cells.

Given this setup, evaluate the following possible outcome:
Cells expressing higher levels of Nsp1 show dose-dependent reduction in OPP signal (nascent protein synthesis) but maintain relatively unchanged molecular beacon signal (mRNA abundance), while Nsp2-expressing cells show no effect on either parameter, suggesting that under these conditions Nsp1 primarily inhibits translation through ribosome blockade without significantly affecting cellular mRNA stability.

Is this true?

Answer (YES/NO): NO